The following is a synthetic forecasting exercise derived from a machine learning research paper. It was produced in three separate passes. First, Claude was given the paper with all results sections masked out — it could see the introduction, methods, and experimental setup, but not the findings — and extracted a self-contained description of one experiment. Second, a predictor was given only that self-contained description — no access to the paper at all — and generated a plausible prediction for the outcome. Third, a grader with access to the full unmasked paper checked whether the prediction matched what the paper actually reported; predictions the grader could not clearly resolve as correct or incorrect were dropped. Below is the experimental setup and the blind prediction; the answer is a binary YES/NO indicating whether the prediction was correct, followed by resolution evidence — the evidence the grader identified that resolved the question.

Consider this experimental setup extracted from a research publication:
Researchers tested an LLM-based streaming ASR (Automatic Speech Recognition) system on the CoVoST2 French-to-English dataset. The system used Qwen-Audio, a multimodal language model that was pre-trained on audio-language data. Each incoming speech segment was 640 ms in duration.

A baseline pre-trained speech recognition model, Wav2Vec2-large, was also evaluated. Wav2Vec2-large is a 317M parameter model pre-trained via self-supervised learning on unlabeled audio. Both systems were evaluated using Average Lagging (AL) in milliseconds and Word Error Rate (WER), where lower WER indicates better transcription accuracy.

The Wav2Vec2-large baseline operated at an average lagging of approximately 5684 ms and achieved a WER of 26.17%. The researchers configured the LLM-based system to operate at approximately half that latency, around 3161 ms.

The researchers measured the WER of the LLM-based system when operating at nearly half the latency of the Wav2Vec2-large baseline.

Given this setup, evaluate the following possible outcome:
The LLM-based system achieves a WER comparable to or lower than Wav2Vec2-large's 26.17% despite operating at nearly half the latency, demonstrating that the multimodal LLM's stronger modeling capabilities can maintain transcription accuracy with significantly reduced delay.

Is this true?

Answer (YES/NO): NO